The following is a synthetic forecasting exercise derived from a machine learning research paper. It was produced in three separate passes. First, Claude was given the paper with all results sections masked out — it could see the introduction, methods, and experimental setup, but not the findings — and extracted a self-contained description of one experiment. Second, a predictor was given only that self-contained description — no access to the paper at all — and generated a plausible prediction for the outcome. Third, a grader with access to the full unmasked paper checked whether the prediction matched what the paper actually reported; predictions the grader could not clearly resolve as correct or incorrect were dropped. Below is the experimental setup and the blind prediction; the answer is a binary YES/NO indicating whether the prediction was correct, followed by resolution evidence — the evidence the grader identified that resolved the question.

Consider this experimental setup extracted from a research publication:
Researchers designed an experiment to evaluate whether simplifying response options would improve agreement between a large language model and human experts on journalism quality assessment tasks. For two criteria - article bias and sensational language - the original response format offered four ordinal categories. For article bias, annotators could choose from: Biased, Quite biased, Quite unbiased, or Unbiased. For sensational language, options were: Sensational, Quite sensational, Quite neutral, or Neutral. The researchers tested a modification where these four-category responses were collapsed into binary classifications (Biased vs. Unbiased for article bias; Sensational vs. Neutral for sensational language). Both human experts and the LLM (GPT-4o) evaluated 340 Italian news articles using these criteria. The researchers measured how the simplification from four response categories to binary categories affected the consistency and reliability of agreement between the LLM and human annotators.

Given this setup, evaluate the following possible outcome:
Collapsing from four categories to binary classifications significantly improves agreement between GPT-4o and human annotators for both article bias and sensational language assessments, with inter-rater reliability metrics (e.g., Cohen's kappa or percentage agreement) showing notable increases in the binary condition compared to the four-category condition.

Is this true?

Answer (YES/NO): YES